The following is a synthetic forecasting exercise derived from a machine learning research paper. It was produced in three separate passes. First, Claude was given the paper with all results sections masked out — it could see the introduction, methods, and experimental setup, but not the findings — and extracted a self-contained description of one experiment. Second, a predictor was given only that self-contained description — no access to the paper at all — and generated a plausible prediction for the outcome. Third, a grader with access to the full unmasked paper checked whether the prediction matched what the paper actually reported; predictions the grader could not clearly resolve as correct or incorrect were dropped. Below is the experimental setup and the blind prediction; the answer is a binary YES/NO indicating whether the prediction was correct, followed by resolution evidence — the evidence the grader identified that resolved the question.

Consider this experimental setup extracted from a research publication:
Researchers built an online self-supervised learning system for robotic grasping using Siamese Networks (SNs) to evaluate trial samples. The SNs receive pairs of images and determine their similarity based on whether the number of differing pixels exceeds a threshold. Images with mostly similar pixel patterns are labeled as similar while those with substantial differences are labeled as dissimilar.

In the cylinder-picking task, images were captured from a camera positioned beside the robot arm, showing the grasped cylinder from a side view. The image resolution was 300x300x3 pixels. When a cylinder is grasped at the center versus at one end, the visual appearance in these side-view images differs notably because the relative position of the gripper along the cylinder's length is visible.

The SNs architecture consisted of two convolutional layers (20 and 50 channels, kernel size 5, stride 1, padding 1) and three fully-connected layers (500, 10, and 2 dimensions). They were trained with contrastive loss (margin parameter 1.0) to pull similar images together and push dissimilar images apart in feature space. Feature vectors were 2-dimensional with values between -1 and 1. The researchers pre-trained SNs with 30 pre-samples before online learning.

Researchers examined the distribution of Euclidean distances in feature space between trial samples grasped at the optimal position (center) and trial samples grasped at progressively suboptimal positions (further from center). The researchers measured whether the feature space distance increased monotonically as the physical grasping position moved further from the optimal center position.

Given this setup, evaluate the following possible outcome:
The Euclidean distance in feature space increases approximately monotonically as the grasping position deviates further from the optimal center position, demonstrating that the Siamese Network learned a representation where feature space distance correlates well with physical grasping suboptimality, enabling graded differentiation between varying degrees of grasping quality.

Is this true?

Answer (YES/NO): YES